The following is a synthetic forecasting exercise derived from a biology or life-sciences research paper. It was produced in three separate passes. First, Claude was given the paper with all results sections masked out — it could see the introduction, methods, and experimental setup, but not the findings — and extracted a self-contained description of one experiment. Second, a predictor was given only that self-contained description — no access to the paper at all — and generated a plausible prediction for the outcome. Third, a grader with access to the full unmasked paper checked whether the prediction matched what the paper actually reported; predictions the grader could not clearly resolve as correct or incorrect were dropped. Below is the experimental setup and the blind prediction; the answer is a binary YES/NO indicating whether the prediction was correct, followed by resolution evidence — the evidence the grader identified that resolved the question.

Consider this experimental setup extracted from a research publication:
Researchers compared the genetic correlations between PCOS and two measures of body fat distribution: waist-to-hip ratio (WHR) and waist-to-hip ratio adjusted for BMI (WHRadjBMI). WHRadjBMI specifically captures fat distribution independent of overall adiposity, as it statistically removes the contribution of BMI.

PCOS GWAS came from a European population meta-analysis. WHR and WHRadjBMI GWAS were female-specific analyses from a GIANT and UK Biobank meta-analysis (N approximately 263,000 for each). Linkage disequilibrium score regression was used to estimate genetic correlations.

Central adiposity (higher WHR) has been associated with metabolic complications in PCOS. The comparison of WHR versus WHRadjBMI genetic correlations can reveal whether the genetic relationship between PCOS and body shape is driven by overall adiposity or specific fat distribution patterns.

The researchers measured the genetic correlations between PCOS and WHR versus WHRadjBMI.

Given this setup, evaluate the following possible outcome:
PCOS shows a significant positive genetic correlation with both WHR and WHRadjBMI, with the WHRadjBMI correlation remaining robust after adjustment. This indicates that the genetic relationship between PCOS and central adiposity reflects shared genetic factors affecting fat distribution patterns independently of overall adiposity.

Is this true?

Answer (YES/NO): NO